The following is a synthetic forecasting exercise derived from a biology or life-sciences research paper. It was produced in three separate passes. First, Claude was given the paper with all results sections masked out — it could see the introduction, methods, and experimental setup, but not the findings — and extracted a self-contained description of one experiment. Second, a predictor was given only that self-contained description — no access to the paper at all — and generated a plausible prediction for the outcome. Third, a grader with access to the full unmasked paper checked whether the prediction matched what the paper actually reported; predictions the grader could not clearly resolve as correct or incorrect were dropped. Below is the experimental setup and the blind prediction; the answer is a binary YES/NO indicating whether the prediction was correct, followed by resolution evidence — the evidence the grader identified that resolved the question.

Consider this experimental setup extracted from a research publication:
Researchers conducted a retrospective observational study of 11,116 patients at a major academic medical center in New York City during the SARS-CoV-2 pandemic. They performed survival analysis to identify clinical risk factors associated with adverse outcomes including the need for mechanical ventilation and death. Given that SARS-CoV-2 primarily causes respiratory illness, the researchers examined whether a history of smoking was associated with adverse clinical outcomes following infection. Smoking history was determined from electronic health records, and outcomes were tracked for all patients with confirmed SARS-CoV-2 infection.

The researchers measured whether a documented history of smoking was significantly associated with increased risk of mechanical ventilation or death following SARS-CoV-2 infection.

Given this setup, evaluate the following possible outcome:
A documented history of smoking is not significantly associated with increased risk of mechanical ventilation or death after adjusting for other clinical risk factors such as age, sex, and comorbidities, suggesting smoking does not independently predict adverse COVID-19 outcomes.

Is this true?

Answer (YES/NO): NO